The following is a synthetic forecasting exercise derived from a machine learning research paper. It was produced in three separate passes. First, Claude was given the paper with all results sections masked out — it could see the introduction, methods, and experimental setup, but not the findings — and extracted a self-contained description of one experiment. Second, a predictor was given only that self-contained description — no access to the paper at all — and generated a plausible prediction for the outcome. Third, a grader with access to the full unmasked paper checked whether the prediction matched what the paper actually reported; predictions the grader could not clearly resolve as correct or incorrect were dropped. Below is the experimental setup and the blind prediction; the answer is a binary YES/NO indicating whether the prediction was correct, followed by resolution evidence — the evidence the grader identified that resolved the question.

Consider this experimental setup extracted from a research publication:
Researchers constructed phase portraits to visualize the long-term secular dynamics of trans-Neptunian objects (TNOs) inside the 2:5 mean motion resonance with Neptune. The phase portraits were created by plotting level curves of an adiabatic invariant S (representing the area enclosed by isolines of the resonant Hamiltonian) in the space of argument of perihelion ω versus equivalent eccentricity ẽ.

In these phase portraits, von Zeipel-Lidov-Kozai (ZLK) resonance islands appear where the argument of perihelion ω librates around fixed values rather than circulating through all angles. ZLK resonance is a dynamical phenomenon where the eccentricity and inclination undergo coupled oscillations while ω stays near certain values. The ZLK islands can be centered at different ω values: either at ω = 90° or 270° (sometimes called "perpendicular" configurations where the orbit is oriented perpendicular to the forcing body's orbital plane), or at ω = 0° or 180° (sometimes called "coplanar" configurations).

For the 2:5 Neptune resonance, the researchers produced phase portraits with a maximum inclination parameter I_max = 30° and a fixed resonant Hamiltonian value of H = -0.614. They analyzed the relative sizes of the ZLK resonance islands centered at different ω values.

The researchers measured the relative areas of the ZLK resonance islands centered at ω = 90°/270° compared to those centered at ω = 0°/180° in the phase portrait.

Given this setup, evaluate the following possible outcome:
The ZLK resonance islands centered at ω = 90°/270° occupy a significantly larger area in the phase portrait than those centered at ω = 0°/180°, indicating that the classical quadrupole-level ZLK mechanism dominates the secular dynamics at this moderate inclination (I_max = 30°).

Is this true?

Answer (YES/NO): YES